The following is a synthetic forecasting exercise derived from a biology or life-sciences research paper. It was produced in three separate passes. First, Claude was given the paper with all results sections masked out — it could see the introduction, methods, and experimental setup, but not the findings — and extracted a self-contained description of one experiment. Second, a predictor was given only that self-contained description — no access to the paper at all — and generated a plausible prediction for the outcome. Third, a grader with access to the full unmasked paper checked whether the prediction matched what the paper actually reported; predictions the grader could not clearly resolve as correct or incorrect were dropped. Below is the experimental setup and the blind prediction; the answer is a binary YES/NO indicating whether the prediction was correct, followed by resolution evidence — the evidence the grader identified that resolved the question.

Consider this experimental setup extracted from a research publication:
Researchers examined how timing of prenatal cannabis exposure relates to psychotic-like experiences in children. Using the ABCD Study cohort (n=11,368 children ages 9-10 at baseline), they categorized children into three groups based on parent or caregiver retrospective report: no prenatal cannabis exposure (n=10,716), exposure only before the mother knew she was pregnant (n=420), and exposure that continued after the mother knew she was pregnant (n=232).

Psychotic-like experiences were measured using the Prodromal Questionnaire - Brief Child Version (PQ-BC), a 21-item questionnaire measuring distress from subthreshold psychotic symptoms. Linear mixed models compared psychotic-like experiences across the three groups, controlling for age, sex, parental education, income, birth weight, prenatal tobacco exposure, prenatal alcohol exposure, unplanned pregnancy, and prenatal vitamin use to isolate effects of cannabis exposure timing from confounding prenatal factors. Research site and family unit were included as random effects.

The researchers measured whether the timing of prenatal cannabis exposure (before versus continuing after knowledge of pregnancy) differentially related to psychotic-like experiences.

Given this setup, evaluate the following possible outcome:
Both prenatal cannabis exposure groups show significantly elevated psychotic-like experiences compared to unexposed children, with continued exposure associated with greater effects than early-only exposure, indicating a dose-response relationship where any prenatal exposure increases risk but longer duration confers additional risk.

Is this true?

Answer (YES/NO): NO